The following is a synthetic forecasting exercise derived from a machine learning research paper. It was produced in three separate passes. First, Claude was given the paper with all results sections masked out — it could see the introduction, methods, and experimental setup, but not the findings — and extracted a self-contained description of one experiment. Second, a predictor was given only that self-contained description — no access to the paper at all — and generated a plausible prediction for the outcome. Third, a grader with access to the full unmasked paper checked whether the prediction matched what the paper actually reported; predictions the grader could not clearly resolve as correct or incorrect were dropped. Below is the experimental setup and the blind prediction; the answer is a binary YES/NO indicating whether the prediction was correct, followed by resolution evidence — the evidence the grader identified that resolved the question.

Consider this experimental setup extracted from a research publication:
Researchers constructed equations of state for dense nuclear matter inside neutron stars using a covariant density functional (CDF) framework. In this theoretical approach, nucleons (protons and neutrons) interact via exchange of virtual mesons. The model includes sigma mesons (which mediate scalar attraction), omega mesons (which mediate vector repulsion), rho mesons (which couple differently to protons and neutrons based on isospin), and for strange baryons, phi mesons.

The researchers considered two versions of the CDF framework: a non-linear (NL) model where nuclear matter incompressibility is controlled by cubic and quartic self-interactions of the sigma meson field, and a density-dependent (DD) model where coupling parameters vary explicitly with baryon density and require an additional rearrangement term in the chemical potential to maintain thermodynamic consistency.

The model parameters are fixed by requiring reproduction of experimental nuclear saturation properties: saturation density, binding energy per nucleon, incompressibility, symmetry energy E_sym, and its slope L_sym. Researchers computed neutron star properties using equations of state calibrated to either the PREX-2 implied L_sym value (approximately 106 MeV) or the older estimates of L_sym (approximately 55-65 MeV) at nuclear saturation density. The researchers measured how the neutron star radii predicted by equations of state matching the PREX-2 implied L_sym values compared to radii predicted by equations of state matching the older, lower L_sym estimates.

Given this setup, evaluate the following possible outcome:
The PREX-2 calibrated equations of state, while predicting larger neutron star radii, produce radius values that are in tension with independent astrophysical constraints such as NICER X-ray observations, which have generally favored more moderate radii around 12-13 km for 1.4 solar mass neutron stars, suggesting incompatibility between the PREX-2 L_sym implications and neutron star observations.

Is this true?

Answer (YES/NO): YES